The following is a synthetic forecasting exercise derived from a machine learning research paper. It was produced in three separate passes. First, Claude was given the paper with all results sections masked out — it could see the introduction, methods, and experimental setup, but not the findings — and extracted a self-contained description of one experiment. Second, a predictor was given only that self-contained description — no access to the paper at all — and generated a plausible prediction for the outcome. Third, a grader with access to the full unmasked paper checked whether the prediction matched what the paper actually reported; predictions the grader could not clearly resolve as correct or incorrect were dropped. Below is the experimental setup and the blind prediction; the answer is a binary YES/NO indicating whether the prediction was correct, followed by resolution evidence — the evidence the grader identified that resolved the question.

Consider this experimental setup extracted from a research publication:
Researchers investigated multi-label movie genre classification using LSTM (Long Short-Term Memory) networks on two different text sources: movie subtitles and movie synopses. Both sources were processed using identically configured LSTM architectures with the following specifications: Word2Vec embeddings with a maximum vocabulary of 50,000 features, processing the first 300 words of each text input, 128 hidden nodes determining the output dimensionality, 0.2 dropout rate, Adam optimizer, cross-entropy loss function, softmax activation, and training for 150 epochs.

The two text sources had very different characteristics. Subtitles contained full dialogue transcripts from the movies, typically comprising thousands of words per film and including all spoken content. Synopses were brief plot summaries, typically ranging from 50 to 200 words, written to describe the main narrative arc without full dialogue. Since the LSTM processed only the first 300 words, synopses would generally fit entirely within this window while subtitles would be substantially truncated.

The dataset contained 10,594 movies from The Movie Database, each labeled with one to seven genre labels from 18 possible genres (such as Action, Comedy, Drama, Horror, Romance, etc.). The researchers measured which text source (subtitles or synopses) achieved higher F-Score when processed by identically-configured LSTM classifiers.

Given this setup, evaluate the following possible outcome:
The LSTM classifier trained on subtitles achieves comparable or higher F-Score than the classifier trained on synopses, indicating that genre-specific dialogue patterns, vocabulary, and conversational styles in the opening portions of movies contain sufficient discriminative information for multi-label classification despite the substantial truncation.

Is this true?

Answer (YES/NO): NO